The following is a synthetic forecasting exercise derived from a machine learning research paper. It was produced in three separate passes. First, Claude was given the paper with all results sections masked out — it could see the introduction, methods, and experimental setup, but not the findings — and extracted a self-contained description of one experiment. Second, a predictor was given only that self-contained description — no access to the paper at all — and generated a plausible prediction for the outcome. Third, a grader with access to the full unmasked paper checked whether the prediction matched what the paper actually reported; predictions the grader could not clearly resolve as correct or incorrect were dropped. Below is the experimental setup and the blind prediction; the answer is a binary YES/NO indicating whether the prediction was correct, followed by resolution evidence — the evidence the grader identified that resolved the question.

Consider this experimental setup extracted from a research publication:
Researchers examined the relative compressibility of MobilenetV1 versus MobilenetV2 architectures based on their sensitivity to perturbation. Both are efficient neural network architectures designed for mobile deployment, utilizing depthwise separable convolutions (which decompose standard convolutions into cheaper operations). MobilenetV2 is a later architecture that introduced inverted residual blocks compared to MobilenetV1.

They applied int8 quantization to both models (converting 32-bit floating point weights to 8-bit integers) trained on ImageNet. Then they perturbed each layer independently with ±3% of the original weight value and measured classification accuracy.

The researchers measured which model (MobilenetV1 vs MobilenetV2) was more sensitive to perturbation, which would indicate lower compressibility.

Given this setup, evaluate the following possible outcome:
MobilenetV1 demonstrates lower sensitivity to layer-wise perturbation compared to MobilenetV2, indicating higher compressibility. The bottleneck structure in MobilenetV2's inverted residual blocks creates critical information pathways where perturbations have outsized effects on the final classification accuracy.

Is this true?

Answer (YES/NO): NO